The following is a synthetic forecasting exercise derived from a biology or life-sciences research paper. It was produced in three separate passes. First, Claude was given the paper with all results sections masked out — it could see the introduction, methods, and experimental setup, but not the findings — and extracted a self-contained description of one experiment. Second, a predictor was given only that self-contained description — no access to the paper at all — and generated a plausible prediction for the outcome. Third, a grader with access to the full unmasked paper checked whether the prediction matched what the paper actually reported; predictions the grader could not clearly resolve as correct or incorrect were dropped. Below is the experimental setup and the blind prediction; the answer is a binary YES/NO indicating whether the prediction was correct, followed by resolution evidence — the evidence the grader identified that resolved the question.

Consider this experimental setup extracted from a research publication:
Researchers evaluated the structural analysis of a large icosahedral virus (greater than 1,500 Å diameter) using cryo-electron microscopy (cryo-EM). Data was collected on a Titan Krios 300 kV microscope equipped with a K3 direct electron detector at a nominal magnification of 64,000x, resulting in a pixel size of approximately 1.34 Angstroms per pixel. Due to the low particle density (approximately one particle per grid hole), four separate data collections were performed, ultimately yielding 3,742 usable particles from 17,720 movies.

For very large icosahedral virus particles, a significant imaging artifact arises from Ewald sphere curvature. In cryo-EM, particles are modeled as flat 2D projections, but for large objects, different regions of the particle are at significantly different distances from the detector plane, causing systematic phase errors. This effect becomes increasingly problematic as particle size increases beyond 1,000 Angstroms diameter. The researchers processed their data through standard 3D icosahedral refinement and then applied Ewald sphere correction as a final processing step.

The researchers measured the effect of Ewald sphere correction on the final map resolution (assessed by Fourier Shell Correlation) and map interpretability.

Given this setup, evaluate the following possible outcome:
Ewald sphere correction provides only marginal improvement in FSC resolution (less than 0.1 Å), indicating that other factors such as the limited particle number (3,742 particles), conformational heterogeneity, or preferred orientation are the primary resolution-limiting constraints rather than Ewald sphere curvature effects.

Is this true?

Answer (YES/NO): NO